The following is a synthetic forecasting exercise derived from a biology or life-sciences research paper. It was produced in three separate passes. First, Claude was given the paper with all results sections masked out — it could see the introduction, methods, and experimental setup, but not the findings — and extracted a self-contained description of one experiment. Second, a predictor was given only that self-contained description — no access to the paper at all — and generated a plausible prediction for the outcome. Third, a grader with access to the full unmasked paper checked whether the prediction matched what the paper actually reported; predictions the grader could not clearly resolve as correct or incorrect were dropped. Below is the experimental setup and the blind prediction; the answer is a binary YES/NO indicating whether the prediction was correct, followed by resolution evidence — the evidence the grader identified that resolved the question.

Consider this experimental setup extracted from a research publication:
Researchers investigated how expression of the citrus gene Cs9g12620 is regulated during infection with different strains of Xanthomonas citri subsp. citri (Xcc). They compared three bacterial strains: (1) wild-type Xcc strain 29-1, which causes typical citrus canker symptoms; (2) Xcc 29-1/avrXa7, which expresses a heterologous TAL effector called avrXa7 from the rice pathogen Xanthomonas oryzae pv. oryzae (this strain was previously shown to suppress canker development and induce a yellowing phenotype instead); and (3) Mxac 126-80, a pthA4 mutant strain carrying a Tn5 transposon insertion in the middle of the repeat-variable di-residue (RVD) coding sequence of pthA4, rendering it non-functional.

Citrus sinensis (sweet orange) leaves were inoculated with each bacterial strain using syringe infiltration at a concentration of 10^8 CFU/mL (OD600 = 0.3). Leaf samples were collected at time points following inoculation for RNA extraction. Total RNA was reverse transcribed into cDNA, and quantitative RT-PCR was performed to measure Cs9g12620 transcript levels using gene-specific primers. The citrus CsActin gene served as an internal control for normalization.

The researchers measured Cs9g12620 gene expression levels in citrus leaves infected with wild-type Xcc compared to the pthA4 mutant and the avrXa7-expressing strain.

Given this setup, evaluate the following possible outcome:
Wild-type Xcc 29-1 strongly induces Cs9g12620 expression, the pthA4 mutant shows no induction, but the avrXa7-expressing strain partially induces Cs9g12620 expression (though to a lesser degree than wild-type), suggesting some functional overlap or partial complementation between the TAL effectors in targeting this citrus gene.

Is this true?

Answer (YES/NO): NO